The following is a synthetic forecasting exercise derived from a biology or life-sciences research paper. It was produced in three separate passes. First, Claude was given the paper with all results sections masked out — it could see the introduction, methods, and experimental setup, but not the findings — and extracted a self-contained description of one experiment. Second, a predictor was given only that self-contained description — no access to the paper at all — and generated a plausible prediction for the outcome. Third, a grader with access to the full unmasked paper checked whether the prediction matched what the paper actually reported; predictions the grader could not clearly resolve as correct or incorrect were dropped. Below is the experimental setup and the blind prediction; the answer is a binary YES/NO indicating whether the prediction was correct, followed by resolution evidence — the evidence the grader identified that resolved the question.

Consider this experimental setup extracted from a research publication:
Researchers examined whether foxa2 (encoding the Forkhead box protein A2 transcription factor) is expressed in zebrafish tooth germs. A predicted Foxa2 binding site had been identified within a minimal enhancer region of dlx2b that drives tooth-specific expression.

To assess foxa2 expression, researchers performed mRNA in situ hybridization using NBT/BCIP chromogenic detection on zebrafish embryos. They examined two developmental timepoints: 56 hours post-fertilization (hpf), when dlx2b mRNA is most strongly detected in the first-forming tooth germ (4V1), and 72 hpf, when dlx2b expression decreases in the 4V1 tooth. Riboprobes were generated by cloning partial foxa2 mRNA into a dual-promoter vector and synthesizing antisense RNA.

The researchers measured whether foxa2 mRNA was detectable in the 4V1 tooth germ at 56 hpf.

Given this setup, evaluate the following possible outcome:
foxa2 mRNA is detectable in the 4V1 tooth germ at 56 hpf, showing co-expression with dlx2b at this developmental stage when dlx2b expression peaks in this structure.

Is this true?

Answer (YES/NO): NO